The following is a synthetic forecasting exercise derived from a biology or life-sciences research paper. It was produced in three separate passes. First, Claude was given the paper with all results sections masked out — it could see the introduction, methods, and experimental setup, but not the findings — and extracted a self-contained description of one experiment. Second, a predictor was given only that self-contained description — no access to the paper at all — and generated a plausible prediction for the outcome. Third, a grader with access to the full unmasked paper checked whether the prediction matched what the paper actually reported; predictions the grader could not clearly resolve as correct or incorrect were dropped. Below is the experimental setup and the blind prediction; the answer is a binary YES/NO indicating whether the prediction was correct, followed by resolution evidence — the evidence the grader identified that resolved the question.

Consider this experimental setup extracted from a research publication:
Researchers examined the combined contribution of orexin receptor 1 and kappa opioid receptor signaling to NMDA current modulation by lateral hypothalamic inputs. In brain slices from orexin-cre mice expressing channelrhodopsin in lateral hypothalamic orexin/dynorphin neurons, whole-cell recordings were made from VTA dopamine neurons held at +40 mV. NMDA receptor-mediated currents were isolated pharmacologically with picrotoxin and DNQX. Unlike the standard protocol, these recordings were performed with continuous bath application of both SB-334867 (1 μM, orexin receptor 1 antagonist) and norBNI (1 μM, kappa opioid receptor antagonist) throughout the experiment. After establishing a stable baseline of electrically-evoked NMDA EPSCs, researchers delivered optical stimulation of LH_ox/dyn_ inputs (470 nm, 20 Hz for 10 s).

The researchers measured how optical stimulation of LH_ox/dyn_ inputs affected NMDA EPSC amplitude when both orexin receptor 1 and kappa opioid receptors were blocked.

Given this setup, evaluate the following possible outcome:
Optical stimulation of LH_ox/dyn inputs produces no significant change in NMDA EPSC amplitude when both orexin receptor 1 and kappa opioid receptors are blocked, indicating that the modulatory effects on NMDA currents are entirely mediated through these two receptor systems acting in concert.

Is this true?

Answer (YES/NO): NO